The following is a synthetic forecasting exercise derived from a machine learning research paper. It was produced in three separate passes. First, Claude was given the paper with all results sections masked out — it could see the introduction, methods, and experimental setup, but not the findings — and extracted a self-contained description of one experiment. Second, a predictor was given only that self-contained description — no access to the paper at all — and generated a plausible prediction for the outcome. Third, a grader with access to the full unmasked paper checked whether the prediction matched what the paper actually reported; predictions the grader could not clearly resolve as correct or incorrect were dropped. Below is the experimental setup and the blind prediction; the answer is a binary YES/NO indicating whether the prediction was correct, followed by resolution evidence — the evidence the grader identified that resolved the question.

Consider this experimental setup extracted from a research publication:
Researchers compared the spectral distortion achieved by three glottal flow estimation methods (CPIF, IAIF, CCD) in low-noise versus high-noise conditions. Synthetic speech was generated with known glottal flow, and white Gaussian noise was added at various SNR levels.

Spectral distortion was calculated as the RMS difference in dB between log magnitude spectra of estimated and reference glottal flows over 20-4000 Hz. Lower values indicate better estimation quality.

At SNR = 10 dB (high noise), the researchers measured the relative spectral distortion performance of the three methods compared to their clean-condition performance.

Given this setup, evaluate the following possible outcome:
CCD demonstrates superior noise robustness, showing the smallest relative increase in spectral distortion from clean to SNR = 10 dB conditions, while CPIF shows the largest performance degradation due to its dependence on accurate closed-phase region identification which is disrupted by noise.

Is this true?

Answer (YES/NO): NO